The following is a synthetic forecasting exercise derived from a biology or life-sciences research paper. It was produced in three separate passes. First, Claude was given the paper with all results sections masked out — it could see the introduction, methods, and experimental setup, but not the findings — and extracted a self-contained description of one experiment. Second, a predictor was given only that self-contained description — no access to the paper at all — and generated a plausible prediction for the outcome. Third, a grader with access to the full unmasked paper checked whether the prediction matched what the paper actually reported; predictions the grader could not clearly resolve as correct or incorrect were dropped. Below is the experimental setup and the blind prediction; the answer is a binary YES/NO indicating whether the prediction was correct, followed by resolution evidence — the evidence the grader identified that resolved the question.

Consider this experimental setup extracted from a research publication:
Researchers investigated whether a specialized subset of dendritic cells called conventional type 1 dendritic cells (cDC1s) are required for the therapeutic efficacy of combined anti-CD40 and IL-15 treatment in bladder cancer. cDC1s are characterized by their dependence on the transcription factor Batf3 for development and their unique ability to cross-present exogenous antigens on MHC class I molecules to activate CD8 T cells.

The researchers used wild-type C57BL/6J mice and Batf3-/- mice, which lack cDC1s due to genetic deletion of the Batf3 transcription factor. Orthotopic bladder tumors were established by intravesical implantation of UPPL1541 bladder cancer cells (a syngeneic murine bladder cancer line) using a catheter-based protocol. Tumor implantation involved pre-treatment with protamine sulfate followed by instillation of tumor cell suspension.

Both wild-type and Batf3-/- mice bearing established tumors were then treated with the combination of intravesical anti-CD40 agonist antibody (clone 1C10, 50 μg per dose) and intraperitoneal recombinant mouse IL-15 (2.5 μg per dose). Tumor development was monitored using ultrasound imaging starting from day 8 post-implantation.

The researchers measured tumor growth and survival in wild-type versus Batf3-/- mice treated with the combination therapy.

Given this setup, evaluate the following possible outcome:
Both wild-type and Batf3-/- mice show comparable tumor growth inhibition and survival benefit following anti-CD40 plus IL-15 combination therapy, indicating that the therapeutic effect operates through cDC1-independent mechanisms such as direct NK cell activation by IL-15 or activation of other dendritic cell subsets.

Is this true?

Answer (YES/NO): NO